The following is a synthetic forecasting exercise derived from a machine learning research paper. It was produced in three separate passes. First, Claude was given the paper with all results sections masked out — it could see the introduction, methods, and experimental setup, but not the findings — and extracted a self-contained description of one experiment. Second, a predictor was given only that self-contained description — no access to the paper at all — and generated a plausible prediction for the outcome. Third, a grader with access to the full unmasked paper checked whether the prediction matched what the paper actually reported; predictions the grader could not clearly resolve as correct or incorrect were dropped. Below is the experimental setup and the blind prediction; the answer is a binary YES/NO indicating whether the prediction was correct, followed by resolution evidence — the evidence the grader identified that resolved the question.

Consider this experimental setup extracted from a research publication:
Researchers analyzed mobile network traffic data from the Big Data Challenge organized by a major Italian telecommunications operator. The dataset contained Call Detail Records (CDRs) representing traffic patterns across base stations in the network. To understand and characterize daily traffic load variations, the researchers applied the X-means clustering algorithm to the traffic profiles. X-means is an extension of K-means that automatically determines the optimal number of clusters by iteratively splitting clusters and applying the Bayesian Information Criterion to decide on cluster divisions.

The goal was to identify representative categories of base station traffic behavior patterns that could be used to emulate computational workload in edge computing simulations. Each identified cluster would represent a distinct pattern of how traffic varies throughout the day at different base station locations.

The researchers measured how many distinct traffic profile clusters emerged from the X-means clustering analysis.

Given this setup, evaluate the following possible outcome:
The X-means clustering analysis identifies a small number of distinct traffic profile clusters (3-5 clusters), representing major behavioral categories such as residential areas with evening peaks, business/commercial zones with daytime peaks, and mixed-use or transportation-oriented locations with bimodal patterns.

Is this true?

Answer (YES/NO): YES